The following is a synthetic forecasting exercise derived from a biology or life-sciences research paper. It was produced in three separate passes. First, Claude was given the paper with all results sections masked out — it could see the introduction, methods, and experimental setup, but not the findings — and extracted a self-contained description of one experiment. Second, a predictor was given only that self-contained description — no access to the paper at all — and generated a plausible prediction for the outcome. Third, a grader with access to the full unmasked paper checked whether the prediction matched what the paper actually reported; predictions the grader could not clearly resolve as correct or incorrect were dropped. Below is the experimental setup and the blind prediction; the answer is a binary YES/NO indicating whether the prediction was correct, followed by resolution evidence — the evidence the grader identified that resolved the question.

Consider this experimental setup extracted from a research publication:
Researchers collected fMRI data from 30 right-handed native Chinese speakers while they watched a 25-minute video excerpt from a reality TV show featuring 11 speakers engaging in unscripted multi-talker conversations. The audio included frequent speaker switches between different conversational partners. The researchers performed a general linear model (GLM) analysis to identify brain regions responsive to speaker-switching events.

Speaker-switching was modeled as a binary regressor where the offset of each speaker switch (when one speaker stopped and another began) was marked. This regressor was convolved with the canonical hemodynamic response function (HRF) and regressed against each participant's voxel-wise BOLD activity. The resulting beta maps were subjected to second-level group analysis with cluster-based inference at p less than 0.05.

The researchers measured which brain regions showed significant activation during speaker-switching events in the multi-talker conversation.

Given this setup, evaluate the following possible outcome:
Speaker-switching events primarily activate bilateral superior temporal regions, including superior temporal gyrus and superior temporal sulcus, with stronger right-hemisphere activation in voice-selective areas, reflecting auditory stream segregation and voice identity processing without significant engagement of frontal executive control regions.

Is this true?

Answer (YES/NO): NO